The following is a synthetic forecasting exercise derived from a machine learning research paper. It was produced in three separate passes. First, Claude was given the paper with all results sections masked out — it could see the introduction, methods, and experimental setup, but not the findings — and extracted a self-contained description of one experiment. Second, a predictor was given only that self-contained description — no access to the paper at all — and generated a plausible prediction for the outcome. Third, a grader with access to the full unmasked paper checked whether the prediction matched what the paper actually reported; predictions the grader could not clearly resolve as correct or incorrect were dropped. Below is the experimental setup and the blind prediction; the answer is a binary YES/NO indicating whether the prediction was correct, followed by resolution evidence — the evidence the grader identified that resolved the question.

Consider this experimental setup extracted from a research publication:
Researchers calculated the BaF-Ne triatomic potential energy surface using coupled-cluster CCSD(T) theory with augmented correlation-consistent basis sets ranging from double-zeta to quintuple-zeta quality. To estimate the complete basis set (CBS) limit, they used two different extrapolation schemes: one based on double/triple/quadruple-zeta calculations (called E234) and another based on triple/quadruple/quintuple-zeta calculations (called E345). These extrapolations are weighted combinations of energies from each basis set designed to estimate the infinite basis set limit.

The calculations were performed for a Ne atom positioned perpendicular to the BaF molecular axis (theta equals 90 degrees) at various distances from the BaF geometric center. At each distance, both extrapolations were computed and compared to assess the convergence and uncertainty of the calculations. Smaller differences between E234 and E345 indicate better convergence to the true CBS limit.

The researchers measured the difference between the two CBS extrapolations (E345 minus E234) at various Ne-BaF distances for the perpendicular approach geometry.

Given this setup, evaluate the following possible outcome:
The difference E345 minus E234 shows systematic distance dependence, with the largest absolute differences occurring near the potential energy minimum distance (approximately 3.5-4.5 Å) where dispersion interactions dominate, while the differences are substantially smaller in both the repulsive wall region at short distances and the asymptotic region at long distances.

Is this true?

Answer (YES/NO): NO